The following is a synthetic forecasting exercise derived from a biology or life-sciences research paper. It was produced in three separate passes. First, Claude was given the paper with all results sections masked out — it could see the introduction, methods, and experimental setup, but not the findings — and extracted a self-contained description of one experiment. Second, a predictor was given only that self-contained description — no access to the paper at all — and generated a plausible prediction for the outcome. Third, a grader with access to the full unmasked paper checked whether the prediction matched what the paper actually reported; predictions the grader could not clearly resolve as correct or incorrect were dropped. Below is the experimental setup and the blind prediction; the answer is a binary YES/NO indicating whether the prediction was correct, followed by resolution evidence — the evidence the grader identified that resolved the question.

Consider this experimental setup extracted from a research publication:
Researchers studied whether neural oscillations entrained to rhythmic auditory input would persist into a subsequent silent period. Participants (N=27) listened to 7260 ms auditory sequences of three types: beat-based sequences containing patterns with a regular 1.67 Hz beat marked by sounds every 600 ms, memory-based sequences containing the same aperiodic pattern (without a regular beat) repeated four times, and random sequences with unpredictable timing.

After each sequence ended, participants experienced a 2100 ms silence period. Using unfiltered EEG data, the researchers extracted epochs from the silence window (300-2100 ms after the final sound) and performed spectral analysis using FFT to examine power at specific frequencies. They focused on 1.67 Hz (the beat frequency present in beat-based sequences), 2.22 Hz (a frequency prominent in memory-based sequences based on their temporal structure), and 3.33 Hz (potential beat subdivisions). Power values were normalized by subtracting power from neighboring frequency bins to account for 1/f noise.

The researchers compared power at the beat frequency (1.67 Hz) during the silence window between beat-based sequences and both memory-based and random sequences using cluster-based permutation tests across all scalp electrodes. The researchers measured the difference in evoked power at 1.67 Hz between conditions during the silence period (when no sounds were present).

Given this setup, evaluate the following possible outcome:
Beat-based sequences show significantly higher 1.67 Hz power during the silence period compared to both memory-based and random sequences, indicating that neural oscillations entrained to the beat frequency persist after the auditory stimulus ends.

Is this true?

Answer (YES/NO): YES